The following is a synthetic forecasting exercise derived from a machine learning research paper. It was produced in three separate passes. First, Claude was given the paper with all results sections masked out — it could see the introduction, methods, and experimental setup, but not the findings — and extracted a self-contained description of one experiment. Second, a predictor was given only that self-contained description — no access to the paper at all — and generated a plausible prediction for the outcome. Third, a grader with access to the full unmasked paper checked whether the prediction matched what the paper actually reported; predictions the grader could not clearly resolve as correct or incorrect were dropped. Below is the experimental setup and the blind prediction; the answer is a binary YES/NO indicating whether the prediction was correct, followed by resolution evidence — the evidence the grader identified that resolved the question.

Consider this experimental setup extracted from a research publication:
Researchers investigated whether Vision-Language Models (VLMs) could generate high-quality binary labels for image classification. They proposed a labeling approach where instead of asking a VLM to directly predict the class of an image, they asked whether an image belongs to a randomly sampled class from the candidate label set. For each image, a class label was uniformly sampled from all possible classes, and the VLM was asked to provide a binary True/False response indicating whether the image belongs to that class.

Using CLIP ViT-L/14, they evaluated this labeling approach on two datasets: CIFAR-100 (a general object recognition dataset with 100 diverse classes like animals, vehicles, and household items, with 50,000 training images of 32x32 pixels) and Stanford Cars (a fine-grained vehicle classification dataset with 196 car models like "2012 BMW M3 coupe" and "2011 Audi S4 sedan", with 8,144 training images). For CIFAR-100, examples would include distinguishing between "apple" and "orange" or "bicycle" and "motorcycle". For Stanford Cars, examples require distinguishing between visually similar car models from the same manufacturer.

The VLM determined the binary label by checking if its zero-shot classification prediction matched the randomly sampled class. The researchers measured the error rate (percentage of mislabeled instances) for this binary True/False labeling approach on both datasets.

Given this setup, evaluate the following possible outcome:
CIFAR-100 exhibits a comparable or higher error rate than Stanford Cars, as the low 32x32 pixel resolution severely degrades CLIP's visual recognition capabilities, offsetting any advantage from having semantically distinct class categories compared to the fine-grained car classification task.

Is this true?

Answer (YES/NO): YES